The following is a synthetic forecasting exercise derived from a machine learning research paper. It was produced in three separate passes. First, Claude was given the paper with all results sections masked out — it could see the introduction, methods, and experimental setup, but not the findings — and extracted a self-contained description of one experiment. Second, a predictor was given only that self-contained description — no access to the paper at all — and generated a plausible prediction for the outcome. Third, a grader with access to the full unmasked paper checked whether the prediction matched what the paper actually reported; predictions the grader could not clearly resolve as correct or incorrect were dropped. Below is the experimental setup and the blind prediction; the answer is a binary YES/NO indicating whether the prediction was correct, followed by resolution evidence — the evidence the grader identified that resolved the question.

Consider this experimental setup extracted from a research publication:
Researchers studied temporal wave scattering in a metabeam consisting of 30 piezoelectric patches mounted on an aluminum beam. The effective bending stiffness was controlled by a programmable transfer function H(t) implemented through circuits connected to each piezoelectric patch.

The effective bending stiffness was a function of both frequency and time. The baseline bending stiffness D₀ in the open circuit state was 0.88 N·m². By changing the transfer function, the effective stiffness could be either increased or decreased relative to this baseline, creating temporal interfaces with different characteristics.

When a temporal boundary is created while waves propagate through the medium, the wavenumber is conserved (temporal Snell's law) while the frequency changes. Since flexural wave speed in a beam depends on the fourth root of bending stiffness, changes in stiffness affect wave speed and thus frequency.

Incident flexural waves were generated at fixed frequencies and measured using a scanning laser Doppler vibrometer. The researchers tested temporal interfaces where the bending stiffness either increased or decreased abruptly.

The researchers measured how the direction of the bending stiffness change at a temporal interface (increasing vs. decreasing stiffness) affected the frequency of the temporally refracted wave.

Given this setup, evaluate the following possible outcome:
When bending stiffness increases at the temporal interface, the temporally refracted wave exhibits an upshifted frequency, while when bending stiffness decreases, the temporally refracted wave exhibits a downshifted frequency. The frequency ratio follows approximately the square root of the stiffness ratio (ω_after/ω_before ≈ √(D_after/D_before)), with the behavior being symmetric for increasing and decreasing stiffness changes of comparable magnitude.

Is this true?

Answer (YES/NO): YES